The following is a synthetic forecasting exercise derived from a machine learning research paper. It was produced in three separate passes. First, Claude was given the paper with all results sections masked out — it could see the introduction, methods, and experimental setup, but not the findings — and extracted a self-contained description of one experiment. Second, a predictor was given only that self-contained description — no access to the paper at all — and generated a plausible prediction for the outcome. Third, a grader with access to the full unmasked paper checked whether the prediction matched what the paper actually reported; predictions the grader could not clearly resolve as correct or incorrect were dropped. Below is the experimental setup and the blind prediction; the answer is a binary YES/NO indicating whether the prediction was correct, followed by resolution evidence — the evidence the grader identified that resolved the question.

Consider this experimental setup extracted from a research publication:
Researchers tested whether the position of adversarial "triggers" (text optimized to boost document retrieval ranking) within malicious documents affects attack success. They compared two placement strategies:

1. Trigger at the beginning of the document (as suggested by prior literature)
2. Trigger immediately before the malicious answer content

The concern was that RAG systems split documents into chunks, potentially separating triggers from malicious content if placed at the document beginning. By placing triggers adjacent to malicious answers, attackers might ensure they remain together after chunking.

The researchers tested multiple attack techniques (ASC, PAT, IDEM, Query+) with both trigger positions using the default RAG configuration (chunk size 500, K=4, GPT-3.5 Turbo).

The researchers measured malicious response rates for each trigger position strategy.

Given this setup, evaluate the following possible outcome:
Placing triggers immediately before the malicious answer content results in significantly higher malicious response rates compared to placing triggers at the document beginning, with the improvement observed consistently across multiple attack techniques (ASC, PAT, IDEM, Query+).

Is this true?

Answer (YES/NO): NO